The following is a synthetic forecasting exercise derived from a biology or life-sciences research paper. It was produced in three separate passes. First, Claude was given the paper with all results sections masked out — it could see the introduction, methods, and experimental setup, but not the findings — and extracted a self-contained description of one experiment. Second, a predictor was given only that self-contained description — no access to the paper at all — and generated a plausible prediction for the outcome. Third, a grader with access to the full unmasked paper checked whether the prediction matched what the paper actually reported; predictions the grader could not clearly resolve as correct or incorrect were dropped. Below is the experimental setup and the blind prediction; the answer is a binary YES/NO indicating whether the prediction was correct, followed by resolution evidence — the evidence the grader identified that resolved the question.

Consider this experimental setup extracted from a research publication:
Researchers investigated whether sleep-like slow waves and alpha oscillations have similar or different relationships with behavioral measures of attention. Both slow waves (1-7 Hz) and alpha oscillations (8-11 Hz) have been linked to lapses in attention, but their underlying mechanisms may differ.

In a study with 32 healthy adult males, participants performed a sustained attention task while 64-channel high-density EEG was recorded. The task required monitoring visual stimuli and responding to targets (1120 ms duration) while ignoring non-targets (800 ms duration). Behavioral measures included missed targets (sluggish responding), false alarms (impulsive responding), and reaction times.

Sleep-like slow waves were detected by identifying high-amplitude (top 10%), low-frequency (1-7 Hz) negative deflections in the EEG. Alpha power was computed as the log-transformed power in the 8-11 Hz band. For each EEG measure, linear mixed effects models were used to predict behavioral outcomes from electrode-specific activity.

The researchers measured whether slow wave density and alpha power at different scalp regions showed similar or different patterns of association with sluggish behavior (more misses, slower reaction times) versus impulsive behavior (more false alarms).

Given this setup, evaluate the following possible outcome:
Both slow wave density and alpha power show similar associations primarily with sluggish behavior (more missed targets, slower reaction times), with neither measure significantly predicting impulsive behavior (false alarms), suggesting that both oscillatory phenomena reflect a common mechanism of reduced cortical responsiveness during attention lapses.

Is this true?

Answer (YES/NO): NO